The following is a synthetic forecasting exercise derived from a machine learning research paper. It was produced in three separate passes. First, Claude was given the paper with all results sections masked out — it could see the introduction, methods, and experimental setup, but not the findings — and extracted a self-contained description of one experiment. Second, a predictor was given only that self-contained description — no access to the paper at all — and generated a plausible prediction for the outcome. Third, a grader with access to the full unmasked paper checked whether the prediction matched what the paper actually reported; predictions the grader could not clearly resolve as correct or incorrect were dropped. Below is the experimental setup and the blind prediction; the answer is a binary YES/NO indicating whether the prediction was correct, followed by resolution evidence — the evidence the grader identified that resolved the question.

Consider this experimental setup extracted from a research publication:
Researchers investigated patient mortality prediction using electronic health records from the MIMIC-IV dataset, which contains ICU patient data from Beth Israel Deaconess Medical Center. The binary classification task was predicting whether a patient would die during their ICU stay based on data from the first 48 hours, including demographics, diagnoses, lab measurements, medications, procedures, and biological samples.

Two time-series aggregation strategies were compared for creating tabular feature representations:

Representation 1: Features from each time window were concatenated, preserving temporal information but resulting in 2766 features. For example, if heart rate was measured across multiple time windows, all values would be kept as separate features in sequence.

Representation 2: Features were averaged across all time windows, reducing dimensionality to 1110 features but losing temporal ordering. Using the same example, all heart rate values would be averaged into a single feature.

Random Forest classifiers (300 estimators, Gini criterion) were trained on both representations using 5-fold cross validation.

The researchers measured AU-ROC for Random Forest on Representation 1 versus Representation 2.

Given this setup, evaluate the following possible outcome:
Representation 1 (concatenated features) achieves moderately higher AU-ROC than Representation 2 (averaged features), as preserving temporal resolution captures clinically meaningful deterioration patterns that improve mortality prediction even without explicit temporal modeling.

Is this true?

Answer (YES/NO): NO